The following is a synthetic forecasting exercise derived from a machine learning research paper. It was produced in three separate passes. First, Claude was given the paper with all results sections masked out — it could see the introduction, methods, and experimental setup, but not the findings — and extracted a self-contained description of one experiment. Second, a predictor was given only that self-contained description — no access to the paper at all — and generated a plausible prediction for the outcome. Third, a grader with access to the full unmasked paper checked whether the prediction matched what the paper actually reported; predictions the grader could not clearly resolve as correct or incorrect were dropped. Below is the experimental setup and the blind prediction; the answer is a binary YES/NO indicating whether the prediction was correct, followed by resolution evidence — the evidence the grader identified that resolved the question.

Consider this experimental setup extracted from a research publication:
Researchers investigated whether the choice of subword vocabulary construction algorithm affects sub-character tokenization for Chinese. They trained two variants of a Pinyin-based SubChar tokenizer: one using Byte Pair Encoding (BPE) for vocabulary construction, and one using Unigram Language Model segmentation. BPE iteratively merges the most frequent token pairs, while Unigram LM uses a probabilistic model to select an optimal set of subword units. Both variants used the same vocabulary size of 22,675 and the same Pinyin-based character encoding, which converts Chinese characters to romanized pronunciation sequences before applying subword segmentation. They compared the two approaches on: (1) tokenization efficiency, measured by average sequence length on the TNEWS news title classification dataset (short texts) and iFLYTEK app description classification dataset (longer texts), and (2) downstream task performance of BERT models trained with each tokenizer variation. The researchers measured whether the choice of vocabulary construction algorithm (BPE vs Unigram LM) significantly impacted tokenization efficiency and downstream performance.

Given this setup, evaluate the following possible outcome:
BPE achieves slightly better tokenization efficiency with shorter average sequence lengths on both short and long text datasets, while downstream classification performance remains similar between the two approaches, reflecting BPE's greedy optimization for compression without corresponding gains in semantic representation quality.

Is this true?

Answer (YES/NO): YES